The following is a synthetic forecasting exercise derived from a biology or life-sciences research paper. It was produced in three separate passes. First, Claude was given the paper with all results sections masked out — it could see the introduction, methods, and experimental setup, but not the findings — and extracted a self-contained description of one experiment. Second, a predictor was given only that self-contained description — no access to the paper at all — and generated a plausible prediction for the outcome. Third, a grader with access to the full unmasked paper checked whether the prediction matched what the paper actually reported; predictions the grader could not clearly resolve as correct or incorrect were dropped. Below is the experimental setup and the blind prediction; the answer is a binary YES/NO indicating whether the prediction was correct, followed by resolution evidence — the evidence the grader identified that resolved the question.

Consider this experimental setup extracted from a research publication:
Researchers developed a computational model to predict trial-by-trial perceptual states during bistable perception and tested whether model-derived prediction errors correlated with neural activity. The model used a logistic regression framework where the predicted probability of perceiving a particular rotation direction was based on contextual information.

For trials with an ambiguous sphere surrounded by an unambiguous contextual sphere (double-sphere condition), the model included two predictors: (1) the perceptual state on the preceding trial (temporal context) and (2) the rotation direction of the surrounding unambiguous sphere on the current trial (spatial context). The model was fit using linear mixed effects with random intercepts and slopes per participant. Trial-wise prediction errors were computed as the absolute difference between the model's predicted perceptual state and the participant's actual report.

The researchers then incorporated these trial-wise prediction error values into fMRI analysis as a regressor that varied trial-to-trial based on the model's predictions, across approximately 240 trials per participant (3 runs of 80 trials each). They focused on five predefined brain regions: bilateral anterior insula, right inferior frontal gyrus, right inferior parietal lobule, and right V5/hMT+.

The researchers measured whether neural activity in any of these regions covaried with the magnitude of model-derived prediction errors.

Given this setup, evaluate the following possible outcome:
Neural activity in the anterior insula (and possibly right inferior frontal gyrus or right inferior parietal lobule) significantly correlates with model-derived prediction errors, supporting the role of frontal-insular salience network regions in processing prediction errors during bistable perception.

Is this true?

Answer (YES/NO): YES